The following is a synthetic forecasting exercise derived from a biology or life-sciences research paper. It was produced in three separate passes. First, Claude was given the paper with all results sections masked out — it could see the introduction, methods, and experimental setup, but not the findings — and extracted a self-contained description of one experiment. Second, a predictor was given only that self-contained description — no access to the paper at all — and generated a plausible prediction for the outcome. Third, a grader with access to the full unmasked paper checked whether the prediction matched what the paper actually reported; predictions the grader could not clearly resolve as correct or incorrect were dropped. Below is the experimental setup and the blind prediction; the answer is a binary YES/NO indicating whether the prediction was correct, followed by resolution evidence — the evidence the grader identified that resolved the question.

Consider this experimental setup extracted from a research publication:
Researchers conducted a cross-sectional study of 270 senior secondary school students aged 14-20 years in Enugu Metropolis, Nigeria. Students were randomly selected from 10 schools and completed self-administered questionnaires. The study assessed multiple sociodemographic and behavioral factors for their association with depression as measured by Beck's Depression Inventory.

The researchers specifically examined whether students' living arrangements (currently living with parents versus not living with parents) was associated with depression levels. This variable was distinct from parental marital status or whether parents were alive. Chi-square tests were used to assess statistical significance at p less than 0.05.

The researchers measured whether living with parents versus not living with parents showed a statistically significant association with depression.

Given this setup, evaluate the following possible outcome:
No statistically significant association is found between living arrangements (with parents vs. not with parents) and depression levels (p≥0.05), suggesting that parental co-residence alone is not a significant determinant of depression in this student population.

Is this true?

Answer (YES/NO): YES